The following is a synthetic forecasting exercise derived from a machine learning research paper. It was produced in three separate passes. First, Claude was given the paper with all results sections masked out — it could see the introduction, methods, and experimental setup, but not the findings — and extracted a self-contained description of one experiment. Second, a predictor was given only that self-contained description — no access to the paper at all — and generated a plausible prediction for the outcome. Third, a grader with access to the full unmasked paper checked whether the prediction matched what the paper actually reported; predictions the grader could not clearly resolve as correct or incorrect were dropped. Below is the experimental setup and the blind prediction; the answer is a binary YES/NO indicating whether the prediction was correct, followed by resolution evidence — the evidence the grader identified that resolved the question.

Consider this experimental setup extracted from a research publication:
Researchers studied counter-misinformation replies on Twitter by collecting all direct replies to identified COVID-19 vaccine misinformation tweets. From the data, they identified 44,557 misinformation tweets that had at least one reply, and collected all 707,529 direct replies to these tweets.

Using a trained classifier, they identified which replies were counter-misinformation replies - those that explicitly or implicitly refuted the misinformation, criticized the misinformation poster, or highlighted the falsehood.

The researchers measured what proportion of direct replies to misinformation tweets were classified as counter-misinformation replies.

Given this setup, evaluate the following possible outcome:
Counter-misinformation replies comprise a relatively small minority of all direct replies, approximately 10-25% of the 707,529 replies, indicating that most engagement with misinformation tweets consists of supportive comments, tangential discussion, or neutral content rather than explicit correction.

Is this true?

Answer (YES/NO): NO